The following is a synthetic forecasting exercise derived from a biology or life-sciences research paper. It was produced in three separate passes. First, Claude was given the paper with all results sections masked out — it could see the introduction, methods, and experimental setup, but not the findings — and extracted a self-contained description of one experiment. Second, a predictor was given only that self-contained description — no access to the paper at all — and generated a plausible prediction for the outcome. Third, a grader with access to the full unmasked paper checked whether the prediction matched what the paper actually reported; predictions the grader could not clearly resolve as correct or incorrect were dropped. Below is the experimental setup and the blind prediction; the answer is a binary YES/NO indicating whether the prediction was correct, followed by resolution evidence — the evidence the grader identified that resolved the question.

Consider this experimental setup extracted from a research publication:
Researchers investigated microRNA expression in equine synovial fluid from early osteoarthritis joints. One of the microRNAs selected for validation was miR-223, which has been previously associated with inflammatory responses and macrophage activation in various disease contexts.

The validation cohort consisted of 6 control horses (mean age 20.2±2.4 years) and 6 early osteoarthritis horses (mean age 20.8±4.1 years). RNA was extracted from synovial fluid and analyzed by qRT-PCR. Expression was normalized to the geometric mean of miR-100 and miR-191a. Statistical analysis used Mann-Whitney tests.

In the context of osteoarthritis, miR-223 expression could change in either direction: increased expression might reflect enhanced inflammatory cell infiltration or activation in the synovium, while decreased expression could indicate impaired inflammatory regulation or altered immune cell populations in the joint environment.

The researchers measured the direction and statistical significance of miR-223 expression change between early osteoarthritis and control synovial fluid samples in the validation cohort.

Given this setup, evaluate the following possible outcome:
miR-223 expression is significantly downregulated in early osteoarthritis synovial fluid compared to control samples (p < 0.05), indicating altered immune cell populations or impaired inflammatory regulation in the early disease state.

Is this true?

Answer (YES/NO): YES